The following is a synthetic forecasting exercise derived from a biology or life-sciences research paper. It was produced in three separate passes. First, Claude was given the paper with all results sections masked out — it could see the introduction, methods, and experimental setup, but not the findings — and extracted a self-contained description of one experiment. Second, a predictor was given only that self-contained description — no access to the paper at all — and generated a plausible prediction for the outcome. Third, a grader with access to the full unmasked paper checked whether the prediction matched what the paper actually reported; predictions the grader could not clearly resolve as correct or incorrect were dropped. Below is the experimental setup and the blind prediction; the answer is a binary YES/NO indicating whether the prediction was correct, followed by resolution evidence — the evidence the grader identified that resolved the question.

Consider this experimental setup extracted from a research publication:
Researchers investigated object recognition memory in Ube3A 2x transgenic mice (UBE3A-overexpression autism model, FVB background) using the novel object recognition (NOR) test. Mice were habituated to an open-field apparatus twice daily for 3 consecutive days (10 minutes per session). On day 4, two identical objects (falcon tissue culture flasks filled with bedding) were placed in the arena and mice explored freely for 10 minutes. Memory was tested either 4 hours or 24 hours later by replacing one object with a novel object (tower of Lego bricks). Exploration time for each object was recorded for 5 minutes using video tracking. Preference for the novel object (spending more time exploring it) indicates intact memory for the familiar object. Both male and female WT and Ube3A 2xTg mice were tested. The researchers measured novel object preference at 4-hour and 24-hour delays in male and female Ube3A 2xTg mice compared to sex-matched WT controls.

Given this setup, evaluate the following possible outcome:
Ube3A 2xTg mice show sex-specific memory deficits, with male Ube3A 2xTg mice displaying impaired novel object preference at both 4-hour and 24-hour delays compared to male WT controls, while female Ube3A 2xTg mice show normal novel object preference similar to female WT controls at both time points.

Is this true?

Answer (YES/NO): NO